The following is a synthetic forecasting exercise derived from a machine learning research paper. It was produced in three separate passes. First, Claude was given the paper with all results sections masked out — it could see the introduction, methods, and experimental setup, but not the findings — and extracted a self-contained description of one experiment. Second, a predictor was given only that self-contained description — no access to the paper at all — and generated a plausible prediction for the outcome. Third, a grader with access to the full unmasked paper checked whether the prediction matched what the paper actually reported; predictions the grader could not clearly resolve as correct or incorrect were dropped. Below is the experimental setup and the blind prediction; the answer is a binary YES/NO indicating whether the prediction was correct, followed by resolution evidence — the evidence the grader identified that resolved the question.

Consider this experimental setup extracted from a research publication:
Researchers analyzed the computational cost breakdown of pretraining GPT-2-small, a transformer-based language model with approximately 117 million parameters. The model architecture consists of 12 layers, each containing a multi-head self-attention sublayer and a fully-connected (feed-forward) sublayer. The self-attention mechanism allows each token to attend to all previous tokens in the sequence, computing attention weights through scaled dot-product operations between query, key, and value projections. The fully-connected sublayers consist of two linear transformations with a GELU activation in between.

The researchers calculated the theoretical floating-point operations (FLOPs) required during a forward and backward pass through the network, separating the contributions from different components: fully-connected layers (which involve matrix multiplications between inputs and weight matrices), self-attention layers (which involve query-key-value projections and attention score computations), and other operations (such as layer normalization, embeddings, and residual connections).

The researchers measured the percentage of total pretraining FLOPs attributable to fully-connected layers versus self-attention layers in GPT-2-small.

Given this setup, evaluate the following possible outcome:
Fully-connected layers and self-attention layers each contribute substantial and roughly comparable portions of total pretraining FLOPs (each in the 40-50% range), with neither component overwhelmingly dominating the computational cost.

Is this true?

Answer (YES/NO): NO